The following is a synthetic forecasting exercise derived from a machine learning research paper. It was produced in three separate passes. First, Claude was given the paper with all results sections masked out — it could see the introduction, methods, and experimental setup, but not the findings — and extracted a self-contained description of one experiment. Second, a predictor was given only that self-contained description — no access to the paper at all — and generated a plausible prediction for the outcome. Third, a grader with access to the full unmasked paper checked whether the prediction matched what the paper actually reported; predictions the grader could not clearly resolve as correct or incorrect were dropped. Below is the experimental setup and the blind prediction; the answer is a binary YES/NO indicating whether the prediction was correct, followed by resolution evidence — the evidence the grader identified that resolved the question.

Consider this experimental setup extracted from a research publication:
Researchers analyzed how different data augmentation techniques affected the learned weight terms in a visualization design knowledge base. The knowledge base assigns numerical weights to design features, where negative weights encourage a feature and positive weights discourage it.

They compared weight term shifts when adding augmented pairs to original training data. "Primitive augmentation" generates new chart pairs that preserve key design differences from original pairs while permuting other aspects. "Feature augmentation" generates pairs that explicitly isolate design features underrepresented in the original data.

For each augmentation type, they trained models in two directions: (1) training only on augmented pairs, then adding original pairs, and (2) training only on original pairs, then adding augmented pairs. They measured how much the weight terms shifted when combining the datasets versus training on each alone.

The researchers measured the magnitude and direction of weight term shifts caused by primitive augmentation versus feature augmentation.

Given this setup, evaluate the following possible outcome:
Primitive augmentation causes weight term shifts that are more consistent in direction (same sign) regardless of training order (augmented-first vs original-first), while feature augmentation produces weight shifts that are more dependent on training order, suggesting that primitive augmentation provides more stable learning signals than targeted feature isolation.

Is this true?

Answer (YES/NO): NO